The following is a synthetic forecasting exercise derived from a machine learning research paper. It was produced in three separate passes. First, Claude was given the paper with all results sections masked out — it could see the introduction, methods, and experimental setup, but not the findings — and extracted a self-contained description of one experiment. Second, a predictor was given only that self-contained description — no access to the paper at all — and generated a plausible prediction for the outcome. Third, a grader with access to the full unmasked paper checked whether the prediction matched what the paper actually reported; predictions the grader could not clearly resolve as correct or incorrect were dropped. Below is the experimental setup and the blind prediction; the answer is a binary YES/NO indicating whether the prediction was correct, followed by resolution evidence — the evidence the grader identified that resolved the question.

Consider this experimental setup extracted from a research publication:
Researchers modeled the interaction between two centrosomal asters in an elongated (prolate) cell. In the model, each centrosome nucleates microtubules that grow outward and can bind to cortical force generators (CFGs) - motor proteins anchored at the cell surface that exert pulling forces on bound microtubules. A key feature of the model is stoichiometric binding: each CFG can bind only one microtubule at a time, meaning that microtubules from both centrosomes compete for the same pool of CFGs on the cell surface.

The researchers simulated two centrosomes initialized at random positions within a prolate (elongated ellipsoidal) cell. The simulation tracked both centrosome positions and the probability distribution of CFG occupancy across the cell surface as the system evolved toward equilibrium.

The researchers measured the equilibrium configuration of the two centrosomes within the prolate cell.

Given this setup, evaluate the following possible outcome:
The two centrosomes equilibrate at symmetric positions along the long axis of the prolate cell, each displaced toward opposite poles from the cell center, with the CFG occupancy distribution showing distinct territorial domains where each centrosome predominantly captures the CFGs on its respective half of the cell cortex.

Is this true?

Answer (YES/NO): YES